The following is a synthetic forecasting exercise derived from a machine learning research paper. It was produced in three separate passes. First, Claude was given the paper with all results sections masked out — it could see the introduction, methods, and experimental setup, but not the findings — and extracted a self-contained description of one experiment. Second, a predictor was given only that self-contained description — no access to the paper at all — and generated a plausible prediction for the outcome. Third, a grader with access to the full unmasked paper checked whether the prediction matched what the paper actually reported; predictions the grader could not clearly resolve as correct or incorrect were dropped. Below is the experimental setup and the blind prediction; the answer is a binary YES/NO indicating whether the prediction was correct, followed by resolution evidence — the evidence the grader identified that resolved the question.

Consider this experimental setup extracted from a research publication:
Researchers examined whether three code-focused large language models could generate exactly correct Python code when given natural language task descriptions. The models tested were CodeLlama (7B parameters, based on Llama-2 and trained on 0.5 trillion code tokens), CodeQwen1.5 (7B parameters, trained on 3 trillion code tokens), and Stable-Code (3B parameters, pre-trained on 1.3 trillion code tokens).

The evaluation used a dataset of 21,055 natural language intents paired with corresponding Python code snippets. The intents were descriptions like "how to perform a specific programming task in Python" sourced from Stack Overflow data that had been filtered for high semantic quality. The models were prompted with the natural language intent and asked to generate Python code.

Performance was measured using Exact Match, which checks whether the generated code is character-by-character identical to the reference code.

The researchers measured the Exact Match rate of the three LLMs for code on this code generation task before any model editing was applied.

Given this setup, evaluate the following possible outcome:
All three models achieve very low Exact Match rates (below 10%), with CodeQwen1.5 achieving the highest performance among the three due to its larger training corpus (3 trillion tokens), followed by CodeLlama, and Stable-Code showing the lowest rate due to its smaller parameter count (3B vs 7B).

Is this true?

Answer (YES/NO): NO